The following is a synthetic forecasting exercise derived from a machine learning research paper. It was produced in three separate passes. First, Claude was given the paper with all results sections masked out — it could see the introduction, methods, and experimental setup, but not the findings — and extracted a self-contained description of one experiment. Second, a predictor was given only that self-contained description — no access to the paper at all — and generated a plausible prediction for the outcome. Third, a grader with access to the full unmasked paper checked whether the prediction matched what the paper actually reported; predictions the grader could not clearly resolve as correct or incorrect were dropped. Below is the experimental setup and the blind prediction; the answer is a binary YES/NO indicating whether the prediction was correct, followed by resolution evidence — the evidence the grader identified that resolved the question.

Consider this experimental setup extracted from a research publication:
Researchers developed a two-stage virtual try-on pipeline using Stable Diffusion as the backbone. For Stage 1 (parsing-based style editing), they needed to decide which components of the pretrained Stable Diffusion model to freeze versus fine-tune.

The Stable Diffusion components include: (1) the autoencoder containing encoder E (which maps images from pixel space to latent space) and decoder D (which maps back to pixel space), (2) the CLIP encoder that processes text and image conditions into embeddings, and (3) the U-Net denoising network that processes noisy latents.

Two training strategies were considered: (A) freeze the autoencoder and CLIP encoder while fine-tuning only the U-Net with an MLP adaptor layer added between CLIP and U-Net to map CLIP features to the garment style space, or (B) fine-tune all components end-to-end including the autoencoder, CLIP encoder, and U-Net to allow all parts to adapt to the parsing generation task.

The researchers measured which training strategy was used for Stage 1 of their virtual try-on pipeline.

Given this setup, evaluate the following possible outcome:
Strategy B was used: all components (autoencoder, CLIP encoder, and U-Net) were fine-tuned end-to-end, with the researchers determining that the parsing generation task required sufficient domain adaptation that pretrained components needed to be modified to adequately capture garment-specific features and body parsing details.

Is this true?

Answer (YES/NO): NO